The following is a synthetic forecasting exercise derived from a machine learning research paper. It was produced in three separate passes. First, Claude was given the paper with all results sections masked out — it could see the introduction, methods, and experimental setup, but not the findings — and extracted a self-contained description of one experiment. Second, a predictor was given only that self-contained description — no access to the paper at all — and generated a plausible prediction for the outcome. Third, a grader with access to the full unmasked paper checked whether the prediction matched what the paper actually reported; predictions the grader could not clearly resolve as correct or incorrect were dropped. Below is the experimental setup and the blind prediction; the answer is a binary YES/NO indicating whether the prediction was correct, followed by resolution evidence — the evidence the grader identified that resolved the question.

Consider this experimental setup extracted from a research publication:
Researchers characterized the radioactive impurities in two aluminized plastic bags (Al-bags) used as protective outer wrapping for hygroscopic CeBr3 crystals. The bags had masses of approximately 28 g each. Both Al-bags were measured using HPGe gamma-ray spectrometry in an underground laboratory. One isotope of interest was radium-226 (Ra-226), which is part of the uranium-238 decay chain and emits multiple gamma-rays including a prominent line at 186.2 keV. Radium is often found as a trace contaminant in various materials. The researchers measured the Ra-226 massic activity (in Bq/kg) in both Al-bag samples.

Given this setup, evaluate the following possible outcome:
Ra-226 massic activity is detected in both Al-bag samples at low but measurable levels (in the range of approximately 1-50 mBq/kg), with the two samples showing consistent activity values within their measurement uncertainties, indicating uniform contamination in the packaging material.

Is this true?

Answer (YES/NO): NO